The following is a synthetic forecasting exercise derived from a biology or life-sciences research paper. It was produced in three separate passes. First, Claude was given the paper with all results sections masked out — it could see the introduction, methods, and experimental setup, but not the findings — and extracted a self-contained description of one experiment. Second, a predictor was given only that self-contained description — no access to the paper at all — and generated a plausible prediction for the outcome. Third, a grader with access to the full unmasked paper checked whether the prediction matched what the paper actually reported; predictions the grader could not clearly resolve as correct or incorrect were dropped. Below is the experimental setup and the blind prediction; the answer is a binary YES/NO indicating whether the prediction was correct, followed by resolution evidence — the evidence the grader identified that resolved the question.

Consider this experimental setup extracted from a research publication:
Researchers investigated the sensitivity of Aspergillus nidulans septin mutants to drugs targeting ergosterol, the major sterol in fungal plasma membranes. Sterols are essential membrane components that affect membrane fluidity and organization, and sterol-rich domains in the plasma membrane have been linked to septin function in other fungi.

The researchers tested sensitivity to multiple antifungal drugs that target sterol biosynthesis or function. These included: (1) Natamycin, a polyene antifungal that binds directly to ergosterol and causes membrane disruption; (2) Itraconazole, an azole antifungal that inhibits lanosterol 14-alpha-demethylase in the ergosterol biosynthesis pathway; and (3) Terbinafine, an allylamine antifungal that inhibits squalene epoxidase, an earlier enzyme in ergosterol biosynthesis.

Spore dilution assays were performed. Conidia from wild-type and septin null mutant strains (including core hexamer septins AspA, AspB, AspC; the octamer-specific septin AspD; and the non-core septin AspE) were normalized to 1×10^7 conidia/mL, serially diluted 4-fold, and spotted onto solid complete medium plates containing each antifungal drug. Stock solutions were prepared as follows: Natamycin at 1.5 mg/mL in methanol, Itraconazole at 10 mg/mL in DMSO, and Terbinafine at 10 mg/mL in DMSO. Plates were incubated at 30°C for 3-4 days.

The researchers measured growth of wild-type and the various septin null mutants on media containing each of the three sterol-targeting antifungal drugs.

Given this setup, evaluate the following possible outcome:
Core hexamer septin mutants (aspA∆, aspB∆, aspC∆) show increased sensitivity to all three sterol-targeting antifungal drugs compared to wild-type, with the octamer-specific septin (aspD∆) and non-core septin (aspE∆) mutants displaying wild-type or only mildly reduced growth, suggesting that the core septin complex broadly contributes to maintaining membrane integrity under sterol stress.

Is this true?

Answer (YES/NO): NO